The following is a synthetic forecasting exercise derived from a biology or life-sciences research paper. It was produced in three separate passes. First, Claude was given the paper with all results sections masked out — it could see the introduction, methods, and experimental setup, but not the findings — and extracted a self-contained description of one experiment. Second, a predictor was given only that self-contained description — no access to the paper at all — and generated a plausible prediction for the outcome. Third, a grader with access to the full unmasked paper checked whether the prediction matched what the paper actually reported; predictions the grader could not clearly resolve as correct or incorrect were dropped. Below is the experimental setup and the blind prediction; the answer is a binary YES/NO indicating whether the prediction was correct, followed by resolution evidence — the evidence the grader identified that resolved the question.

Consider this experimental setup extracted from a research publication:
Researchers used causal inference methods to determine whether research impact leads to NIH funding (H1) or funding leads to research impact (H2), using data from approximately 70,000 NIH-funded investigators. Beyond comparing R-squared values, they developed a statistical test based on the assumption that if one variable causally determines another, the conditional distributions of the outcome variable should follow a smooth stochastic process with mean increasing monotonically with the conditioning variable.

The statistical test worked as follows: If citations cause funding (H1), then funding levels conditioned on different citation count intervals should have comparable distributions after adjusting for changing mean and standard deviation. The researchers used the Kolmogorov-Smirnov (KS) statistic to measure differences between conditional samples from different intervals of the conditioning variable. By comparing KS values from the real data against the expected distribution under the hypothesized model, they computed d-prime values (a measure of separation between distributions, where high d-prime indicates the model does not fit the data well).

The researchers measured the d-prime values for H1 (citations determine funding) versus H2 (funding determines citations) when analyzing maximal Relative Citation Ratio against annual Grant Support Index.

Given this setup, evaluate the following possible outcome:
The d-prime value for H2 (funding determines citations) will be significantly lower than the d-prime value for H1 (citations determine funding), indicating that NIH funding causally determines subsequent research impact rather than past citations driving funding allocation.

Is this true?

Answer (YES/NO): NO